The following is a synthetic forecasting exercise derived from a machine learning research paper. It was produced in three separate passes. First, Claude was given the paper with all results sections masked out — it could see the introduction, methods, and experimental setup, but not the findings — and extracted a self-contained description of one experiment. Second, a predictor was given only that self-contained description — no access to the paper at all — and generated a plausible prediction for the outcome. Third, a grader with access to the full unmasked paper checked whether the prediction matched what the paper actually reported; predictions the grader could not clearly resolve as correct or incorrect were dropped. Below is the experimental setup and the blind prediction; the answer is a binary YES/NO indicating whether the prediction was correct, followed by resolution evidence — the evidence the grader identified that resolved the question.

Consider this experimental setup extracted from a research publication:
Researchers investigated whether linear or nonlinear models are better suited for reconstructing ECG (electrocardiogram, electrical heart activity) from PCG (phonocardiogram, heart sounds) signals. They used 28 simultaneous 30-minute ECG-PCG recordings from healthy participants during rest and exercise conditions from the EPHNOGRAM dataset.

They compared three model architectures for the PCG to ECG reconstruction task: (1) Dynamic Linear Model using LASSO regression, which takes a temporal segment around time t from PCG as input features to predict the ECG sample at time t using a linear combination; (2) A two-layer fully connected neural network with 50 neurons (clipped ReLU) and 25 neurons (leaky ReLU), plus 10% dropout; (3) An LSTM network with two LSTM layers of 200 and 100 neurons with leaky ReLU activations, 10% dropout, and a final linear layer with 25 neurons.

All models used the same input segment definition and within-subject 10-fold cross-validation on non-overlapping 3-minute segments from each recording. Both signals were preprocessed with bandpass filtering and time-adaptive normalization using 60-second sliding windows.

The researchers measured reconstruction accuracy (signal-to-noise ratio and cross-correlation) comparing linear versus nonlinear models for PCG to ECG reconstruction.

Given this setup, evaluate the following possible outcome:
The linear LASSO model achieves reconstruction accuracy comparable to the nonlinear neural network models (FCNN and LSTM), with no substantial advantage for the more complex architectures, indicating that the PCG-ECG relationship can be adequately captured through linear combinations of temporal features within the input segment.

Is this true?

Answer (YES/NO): NO